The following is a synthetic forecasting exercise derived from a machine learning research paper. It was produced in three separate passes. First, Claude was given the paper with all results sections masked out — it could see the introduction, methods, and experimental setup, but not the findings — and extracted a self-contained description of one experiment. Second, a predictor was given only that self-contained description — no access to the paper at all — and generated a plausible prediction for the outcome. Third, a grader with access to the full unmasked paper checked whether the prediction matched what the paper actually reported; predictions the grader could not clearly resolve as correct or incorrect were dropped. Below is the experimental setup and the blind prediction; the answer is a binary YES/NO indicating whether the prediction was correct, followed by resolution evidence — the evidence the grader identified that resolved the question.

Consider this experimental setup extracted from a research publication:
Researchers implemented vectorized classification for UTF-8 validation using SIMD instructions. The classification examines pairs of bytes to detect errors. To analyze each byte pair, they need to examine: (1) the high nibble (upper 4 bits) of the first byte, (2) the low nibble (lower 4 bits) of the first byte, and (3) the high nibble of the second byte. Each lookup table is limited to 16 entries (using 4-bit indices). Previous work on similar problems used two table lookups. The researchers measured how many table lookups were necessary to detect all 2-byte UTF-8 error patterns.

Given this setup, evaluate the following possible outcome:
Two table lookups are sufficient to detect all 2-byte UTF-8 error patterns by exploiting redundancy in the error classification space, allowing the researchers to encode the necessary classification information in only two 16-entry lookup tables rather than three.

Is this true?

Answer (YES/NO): NO